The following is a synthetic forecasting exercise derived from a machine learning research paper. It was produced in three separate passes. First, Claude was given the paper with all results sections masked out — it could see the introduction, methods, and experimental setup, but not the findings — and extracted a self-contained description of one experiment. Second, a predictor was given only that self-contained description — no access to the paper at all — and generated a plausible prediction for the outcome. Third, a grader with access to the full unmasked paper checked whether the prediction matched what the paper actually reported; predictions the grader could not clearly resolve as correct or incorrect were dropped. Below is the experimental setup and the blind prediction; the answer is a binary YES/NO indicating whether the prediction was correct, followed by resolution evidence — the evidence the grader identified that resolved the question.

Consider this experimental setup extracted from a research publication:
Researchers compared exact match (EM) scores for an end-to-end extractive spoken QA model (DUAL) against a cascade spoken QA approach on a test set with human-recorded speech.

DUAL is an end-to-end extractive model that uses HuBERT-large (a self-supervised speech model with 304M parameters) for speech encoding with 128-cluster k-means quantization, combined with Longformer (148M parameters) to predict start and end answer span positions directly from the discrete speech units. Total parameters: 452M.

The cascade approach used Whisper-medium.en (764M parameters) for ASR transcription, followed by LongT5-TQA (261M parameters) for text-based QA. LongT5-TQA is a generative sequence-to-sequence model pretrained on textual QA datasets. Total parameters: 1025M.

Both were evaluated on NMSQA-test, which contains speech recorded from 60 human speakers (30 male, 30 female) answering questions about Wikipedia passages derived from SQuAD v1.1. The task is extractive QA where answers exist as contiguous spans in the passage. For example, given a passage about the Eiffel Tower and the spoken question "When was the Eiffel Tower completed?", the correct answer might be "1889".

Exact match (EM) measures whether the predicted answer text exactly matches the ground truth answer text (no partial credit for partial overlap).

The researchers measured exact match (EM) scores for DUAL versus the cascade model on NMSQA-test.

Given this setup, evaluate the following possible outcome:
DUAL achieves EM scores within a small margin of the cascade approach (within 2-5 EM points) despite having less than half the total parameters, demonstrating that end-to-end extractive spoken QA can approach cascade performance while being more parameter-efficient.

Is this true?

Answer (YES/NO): NO